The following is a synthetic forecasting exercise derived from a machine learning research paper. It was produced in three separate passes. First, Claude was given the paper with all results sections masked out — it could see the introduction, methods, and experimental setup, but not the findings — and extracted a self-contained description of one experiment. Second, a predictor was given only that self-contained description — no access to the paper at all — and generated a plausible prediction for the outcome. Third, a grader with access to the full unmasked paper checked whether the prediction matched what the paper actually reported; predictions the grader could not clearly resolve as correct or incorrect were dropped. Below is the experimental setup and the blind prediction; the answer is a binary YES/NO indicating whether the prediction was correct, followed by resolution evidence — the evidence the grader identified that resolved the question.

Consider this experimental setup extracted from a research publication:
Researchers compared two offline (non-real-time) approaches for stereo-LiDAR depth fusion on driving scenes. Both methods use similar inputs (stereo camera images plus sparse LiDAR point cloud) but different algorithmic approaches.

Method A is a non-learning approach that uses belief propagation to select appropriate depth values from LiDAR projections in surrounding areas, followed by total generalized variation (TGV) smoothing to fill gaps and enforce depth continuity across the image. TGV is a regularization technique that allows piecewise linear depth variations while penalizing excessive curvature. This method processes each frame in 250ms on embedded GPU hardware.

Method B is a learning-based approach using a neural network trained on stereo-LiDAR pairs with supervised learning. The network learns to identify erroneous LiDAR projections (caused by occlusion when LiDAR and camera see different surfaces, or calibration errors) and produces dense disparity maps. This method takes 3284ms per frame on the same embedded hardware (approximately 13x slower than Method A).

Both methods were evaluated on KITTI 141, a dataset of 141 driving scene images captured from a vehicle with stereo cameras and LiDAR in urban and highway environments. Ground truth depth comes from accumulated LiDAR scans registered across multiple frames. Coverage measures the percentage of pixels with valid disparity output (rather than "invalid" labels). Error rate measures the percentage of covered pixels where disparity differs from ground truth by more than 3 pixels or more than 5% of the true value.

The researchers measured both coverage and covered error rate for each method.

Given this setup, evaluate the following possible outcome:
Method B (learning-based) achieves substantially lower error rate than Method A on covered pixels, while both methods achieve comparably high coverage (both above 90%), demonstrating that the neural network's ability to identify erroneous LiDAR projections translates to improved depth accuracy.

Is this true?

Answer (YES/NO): YES